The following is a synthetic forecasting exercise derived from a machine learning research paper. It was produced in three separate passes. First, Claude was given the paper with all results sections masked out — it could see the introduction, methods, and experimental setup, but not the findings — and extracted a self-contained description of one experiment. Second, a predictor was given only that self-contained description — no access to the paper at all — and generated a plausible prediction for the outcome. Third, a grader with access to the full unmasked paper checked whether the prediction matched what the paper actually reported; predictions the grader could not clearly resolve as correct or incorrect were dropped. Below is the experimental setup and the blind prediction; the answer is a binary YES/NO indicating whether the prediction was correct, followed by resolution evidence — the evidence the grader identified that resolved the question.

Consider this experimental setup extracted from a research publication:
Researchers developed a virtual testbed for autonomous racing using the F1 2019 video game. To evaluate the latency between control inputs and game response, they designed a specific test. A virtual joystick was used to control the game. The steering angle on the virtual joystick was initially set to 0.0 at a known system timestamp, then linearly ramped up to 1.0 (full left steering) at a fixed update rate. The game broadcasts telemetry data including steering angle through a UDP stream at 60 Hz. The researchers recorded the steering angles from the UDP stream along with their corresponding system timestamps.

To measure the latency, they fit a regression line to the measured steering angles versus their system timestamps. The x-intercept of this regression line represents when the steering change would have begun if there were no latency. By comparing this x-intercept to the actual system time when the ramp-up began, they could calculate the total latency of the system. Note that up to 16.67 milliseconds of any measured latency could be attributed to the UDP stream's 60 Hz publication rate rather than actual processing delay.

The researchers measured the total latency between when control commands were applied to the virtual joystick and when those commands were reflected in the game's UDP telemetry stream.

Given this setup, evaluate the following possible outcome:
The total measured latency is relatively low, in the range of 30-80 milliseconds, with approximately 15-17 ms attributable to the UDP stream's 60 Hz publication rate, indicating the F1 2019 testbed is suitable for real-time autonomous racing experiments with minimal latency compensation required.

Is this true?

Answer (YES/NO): NO